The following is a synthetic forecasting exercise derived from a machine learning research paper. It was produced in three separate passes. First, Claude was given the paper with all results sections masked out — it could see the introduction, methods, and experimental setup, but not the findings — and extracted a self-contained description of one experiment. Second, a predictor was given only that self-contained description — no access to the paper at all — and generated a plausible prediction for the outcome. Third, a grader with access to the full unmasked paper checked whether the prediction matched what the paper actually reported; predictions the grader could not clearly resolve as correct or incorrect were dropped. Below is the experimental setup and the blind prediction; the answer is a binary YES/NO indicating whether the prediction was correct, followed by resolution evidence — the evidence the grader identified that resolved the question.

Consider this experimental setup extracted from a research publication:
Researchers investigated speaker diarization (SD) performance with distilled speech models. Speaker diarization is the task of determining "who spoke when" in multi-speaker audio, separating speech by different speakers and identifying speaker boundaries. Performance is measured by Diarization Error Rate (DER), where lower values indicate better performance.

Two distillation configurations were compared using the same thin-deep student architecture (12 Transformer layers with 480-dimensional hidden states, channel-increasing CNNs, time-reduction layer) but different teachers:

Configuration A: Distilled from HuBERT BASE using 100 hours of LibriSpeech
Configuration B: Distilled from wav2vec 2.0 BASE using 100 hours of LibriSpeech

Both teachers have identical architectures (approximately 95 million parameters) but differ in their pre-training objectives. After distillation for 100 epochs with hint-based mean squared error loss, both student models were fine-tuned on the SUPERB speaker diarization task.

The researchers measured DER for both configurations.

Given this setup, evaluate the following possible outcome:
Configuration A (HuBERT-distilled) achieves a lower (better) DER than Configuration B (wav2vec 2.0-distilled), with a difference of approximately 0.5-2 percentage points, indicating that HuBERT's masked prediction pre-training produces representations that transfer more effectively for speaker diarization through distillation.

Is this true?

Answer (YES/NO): NO